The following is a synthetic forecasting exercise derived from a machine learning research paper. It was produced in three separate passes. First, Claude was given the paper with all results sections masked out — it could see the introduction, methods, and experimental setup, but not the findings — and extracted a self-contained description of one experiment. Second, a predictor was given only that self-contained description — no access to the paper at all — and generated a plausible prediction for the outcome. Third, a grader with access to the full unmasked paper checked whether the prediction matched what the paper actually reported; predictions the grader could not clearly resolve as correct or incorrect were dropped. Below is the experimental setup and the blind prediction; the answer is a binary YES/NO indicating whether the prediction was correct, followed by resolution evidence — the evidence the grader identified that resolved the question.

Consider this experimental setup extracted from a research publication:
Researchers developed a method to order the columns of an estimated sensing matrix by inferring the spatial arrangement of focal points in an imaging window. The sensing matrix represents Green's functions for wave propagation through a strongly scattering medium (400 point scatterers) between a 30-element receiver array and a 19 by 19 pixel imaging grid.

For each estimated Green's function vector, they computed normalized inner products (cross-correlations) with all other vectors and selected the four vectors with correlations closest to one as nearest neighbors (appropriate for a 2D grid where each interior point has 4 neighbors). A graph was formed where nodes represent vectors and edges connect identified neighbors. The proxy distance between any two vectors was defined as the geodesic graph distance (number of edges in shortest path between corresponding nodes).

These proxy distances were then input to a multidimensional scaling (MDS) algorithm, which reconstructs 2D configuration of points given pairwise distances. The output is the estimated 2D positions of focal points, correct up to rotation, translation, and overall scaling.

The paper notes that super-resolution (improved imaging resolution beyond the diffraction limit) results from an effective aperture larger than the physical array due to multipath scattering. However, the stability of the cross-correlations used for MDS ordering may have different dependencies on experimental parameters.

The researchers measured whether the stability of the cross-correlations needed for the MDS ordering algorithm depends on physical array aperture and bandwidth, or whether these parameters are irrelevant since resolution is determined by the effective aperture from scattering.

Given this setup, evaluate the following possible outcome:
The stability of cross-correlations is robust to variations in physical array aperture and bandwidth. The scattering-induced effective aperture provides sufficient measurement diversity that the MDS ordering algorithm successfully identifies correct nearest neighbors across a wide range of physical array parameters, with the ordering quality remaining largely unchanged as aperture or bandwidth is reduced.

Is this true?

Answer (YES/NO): NO